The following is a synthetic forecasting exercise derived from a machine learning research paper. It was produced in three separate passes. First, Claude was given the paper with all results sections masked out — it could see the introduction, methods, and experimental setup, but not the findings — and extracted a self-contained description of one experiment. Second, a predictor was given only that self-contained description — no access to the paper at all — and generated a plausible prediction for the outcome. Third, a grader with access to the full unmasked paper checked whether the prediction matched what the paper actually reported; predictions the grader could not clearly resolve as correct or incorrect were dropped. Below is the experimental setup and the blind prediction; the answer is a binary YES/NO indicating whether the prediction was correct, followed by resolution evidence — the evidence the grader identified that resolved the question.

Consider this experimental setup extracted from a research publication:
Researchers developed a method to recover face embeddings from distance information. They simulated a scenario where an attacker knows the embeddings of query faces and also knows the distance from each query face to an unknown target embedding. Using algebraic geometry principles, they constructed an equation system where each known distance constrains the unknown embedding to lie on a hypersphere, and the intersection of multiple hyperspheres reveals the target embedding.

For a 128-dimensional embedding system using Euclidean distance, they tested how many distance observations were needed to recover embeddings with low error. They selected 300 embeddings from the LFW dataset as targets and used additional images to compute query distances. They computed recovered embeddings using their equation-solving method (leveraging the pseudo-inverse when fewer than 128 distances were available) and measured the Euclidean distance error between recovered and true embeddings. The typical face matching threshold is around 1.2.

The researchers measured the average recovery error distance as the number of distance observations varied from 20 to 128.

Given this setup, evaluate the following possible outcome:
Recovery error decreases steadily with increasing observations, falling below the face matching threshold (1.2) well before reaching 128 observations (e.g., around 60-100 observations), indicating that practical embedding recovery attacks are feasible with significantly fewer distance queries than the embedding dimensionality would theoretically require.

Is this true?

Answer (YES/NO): YES